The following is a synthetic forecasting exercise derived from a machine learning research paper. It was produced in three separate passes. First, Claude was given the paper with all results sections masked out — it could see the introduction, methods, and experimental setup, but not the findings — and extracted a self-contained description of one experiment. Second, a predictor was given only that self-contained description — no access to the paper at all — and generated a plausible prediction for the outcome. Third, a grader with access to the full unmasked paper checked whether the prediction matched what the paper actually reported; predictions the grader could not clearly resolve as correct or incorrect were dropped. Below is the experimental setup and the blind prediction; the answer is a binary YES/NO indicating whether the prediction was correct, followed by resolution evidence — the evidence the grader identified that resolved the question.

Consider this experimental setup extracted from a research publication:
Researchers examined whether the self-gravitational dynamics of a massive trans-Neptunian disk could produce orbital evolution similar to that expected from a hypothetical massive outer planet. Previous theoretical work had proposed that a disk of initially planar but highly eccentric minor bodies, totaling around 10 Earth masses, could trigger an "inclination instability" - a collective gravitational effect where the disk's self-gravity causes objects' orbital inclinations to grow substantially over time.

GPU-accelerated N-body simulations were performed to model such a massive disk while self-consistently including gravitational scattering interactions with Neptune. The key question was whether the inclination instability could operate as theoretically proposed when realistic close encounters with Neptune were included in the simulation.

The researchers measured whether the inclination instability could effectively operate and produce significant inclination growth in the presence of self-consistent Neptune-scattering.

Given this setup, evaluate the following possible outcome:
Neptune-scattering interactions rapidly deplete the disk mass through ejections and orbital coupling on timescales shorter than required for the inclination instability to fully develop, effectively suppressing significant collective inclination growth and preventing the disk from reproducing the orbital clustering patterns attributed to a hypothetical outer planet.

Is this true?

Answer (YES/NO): YES